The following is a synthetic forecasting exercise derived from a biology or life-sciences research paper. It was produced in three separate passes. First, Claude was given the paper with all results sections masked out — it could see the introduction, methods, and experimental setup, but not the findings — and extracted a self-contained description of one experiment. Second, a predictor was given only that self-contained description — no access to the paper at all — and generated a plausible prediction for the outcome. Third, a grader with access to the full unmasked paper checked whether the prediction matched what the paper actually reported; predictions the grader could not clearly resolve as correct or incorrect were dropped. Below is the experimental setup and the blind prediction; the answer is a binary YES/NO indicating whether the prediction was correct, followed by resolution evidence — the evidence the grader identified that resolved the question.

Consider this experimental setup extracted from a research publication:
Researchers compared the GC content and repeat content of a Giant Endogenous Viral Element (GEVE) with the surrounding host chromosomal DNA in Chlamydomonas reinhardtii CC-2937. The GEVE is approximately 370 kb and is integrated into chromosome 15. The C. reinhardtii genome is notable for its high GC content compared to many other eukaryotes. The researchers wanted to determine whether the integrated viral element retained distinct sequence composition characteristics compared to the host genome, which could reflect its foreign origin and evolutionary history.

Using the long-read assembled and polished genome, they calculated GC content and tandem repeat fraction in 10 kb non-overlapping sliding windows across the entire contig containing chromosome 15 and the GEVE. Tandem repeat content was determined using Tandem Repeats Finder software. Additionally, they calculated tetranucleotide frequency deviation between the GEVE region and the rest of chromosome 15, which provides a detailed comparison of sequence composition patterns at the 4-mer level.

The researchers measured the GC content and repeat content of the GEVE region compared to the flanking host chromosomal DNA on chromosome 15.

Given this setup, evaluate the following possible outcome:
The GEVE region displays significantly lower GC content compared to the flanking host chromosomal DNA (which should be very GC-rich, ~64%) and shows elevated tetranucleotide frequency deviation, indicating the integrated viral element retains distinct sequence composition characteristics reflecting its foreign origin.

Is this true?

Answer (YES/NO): NO